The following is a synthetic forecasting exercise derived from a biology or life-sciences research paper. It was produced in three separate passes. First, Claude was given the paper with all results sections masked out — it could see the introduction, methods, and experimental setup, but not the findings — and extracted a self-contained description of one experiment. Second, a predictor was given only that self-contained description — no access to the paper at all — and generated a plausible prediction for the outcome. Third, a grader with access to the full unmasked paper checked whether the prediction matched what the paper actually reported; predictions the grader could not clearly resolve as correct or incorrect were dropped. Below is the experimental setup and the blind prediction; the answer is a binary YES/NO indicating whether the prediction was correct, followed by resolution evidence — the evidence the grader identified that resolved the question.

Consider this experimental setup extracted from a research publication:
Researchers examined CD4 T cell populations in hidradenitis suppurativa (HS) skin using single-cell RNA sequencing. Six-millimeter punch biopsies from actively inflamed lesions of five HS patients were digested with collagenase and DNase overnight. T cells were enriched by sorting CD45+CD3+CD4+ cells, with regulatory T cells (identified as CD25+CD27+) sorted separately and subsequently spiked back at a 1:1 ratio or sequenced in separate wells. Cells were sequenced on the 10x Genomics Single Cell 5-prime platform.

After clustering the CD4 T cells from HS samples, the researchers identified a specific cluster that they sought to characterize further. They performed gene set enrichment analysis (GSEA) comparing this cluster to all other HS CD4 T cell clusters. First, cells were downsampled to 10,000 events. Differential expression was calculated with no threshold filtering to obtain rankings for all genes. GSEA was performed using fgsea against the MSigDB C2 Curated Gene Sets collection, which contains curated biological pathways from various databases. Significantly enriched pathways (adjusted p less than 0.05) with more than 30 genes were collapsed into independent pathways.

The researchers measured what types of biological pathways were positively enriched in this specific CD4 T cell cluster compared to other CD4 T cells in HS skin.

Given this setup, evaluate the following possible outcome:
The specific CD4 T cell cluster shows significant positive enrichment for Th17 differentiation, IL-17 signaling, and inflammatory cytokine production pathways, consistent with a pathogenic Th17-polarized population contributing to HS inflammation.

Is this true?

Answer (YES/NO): NO